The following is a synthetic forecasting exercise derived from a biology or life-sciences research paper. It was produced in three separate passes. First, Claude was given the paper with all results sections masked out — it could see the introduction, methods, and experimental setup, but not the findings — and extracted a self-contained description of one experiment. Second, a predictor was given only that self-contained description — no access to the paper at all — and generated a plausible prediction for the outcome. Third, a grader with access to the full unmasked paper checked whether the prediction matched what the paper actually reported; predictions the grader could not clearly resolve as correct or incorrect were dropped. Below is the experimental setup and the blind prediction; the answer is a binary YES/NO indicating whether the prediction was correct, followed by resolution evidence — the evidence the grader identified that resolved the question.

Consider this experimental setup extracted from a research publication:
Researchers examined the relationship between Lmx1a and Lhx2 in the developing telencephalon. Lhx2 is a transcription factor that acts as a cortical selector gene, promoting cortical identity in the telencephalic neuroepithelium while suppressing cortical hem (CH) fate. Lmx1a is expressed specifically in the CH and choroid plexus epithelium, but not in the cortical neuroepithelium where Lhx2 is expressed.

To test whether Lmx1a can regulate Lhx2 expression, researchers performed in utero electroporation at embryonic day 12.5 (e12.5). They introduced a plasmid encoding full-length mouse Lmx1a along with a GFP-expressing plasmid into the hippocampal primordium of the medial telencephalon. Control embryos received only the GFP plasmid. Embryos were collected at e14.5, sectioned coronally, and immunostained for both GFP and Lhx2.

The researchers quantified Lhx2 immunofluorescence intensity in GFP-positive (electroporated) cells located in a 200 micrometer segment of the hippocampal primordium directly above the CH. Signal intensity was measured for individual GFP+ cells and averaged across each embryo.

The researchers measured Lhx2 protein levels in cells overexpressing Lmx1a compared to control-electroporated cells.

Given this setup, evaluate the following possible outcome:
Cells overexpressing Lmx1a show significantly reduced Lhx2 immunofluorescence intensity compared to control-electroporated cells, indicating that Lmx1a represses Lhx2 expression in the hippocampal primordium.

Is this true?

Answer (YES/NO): YES